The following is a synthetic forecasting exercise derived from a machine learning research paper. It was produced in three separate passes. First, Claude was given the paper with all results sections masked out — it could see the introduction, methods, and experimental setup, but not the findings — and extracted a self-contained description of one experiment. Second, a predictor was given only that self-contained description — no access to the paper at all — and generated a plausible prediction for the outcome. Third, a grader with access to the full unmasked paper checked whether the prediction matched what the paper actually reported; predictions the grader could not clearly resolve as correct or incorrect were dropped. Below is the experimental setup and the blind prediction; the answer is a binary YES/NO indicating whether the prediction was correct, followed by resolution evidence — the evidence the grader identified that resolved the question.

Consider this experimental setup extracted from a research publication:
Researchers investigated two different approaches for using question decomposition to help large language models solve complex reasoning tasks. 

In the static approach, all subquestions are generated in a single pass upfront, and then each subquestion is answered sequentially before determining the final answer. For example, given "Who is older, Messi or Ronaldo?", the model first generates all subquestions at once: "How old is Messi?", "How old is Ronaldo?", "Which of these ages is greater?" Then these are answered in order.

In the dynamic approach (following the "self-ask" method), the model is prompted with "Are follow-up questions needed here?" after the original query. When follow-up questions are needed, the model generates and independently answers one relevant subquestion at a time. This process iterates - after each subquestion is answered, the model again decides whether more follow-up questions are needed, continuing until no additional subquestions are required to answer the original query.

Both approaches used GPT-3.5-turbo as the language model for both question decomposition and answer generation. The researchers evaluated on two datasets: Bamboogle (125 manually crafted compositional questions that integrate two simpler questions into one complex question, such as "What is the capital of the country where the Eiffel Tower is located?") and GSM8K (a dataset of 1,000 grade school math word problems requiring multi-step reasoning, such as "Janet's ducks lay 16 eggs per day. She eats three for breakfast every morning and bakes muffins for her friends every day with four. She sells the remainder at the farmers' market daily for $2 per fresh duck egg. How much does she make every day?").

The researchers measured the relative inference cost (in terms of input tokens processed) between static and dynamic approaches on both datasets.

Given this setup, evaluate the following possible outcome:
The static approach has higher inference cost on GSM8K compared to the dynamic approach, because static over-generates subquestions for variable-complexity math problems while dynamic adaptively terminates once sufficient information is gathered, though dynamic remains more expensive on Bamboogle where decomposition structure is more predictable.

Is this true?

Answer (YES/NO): NO